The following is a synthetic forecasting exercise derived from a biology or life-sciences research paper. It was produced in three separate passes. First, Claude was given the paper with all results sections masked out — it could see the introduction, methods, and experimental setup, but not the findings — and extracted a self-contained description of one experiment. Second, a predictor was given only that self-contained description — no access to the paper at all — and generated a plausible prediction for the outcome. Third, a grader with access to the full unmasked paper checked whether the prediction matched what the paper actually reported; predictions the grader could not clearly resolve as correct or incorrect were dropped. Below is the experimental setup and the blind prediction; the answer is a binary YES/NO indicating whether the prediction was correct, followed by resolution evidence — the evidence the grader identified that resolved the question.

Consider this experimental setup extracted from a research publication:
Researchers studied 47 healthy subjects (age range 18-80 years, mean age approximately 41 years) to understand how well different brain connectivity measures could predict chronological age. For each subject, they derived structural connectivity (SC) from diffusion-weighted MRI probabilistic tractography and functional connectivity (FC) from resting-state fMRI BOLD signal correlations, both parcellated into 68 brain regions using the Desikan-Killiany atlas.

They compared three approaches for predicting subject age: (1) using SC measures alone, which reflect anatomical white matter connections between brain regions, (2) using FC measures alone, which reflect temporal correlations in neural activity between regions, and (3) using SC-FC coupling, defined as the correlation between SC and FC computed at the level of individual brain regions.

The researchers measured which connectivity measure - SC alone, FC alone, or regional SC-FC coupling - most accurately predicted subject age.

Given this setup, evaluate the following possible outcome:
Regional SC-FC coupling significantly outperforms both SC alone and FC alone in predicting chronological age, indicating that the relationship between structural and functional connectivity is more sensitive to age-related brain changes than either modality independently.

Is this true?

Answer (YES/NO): YES